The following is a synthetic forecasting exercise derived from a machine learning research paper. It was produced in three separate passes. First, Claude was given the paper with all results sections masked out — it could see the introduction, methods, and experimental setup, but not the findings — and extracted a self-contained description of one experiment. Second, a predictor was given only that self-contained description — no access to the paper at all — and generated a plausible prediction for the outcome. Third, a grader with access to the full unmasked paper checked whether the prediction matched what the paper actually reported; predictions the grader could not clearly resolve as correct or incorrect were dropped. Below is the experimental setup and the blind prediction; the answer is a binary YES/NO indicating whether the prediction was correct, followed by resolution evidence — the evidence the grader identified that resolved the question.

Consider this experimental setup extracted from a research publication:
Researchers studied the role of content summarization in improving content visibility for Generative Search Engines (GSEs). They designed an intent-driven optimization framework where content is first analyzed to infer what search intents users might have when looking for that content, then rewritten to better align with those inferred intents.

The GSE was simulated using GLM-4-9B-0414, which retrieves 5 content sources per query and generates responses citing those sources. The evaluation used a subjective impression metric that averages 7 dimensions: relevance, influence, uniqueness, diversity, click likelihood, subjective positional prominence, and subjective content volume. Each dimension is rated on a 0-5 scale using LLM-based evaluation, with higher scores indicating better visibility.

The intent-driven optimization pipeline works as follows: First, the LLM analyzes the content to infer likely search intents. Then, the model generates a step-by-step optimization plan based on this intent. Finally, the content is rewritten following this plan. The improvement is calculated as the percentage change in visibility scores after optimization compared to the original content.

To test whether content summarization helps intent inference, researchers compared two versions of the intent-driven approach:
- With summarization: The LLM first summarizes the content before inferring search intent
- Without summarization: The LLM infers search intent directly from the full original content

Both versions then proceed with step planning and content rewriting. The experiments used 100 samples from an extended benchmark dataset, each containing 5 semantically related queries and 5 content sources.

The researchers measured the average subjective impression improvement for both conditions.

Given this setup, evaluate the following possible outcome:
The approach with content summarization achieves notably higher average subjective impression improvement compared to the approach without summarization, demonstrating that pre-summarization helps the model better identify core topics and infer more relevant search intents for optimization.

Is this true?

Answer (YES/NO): YES